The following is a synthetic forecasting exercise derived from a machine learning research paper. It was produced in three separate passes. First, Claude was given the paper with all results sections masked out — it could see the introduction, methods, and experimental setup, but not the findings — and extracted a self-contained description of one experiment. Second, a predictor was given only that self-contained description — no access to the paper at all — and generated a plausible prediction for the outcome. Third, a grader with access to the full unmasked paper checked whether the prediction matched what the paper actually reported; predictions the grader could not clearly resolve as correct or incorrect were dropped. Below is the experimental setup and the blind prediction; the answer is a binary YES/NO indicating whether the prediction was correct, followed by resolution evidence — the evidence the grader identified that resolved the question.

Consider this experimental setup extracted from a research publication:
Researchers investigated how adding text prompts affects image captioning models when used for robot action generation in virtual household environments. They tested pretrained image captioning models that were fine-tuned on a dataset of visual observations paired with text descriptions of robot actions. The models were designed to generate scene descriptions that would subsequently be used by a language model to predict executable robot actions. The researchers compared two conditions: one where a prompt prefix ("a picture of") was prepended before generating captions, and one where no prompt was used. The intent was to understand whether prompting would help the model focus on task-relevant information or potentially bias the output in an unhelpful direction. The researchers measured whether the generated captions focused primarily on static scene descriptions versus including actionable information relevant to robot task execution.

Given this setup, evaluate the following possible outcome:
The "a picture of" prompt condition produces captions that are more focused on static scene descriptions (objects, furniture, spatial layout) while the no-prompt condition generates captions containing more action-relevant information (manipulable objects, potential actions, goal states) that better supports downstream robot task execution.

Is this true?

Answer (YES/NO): YES